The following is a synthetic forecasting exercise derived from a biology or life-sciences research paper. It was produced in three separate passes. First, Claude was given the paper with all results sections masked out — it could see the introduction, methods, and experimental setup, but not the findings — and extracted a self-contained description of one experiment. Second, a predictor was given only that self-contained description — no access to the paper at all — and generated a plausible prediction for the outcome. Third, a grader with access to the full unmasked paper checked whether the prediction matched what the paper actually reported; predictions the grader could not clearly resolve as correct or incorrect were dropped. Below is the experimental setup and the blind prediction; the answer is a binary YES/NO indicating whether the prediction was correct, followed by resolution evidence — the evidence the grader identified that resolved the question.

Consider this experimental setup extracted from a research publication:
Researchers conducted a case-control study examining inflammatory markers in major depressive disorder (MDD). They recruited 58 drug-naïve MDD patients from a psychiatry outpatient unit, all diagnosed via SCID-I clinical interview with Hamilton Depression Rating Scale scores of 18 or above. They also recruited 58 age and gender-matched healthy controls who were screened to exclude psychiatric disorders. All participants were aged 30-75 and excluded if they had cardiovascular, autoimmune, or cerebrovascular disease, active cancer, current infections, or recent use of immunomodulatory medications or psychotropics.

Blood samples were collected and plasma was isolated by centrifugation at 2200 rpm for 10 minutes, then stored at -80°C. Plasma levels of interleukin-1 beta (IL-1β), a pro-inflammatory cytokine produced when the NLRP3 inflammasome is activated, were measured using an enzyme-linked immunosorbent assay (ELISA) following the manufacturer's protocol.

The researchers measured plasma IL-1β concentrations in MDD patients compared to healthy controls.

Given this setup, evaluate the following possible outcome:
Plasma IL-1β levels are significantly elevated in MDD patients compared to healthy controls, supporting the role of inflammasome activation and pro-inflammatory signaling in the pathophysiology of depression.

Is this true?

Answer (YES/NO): NO